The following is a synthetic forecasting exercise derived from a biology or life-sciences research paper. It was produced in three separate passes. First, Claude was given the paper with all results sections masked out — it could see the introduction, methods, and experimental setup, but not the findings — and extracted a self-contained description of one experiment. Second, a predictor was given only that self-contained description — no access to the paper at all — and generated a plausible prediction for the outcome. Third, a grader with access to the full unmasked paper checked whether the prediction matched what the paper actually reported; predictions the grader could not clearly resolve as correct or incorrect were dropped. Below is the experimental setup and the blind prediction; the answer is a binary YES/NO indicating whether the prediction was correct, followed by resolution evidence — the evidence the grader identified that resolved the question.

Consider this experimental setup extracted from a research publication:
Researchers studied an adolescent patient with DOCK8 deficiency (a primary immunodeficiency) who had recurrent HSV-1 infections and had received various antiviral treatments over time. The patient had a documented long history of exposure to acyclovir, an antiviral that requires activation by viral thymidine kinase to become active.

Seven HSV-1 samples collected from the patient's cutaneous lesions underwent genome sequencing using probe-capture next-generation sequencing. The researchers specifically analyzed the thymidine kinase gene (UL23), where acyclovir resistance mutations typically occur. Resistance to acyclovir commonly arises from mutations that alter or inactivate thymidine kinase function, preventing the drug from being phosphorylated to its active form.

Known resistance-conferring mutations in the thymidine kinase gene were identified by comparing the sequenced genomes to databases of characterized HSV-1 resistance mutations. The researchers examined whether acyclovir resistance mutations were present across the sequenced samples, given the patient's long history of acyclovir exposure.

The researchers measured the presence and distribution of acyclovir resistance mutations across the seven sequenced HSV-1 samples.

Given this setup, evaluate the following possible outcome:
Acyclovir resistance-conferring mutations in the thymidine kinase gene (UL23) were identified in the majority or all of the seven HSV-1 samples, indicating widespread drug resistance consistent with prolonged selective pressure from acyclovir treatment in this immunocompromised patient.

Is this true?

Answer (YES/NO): YES